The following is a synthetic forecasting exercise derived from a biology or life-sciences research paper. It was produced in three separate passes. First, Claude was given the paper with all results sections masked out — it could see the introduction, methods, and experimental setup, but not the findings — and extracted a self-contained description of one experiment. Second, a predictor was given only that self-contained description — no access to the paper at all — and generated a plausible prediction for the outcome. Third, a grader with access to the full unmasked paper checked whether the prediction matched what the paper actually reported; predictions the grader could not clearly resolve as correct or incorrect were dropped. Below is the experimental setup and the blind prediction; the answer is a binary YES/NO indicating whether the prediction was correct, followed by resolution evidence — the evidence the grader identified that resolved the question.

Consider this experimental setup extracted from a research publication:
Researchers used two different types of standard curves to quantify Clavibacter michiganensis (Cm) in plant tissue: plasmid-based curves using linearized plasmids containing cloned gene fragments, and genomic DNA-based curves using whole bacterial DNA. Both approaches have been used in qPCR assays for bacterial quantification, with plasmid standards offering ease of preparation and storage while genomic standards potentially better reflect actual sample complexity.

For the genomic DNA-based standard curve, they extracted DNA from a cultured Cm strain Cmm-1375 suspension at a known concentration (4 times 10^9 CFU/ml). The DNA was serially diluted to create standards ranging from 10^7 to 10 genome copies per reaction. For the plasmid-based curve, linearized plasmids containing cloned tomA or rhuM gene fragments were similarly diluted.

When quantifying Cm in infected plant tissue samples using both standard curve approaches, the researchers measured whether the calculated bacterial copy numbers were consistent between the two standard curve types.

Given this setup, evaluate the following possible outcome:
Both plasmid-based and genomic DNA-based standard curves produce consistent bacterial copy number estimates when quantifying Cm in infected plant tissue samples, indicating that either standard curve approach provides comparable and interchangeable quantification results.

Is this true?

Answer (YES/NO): NO